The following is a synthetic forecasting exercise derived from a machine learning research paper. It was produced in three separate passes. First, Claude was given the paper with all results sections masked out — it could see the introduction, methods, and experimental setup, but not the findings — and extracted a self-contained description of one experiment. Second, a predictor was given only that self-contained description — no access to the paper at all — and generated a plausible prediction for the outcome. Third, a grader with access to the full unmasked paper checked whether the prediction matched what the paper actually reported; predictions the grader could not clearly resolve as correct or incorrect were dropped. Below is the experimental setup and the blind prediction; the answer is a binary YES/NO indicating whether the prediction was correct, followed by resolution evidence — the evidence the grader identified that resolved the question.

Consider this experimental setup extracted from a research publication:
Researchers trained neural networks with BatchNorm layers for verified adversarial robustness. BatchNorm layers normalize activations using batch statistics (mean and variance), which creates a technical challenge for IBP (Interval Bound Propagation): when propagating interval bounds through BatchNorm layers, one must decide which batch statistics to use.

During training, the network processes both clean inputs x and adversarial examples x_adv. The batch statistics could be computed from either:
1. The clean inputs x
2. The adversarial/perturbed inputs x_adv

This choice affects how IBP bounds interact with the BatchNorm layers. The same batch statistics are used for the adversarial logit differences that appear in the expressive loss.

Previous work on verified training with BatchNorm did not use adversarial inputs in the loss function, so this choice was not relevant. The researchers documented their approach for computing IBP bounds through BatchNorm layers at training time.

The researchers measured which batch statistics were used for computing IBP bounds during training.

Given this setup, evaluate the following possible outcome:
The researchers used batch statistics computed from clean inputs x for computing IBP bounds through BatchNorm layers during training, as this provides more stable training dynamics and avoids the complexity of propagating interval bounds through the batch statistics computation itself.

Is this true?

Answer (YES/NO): NO